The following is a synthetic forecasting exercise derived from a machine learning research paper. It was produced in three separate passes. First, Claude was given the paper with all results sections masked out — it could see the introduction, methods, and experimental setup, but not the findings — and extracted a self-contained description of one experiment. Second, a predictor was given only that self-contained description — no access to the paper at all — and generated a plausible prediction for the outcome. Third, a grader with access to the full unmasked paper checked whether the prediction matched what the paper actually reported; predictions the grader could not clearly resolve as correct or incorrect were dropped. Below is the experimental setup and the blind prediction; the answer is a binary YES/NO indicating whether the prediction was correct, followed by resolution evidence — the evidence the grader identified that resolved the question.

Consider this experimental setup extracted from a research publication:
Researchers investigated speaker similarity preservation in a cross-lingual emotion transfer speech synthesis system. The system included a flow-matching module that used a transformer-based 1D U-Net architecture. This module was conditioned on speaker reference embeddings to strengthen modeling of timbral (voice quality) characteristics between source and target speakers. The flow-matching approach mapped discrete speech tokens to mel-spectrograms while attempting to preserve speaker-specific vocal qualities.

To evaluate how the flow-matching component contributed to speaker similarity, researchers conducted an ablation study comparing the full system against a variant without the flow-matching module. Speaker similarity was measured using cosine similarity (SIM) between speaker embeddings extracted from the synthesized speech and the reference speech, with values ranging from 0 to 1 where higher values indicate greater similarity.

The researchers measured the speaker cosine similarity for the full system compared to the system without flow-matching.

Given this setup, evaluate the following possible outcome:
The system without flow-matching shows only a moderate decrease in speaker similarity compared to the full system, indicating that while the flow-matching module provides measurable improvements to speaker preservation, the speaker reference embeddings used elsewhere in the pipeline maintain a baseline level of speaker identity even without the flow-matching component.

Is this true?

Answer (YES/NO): NO